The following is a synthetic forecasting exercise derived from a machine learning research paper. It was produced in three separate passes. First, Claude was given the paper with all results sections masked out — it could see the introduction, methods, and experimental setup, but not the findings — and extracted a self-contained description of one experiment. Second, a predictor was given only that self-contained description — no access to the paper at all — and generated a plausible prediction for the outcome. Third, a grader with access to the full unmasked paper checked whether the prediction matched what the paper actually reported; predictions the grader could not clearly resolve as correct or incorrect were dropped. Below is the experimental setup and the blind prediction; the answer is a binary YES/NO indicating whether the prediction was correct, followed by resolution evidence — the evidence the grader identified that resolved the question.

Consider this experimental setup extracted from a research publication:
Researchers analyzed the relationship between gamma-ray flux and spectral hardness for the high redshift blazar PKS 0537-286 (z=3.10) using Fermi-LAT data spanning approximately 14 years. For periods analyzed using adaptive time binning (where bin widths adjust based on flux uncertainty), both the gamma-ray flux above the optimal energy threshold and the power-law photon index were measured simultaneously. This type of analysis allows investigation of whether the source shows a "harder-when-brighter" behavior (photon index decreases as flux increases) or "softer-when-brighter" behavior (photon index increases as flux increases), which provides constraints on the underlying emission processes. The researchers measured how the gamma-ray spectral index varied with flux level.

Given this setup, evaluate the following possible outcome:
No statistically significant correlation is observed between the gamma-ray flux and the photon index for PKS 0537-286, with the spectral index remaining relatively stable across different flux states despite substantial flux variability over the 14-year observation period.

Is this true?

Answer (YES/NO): NO